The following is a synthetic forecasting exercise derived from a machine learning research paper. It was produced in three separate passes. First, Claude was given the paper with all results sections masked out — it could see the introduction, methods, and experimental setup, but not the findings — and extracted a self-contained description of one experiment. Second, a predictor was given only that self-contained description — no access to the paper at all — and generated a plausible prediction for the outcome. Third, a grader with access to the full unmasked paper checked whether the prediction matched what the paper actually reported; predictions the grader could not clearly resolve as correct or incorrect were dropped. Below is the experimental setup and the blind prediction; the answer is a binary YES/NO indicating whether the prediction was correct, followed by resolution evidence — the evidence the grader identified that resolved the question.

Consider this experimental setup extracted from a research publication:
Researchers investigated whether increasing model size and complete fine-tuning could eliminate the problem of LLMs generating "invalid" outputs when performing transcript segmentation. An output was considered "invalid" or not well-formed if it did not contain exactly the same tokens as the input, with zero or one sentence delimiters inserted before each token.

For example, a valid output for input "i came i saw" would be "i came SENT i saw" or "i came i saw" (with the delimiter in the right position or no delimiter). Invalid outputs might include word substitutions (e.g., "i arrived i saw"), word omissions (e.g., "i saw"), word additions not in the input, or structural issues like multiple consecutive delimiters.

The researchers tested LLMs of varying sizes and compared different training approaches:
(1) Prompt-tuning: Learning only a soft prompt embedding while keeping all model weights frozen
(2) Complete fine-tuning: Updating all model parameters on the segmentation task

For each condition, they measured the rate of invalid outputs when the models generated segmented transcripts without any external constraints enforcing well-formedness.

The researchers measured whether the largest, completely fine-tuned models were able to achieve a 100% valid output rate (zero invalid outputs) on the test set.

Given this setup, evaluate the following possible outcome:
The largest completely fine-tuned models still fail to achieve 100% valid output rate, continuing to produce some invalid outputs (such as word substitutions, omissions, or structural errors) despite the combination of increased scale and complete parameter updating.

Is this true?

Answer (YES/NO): YES